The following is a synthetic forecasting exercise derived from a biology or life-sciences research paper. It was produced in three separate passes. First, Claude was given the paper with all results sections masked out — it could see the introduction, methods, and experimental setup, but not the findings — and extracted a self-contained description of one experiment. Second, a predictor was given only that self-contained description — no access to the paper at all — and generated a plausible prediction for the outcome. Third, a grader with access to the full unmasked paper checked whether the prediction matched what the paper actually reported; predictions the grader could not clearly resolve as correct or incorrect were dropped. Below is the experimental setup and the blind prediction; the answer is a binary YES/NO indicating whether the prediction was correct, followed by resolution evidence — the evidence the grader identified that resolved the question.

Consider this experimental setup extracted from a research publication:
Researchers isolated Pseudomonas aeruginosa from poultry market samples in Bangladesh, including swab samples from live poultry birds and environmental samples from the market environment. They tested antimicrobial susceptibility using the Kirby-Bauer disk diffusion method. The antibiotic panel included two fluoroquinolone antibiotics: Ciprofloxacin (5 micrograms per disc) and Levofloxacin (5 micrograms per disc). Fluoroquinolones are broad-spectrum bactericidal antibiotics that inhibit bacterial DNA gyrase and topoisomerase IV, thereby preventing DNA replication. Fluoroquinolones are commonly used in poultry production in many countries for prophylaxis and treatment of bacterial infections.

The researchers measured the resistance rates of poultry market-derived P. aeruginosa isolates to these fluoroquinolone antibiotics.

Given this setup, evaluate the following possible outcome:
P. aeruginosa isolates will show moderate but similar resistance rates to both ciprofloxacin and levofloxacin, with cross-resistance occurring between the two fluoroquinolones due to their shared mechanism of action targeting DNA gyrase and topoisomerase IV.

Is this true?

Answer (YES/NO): NO